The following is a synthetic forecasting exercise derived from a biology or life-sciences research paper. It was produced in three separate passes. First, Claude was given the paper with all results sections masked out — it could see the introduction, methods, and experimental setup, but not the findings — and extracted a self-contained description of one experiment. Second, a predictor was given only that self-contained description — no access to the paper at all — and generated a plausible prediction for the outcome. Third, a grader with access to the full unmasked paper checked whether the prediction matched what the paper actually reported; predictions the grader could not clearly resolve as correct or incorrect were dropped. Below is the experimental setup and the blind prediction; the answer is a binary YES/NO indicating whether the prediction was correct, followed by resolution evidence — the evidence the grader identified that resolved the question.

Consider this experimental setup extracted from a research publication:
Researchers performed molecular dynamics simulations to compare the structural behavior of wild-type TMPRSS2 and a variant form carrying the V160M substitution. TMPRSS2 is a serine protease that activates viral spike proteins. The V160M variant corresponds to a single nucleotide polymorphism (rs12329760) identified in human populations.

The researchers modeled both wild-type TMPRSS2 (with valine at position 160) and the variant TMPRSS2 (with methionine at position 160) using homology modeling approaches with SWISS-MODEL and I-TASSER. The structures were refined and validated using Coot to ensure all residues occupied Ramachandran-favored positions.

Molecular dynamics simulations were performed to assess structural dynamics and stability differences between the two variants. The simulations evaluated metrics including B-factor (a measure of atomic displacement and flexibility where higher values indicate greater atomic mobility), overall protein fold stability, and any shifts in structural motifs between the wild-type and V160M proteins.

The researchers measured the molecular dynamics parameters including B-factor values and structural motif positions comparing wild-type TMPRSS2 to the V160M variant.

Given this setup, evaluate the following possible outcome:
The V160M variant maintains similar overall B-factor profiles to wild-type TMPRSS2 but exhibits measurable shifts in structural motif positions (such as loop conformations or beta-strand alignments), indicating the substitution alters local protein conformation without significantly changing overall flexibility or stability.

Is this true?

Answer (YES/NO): NO